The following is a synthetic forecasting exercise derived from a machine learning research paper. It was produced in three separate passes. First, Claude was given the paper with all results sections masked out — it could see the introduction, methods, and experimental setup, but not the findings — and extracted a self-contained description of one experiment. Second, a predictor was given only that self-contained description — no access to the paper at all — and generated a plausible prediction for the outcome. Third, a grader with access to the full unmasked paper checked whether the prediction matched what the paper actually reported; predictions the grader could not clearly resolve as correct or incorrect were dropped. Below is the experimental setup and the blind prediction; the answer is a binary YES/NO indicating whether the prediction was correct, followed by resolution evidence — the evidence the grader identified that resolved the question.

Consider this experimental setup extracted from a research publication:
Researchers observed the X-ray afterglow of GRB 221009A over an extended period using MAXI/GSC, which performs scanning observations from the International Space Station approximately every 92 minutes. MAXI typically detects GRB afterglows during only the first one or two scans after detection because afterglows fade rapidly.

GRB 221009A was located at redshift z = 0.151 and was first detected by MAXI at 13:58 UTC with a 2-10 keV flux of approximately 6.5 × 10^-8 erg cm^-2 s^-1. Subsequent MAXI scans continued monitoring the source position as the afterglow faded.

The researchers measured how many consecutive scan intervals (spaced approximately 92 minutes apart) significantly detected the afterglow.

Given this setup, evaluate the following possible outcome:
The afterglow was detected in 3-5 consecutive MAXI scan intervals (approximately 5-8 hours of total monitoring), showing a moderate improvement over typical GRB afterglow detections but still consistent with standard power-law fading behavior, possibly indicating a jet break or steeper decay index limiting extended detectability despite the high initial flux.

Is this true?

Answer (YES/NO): NO